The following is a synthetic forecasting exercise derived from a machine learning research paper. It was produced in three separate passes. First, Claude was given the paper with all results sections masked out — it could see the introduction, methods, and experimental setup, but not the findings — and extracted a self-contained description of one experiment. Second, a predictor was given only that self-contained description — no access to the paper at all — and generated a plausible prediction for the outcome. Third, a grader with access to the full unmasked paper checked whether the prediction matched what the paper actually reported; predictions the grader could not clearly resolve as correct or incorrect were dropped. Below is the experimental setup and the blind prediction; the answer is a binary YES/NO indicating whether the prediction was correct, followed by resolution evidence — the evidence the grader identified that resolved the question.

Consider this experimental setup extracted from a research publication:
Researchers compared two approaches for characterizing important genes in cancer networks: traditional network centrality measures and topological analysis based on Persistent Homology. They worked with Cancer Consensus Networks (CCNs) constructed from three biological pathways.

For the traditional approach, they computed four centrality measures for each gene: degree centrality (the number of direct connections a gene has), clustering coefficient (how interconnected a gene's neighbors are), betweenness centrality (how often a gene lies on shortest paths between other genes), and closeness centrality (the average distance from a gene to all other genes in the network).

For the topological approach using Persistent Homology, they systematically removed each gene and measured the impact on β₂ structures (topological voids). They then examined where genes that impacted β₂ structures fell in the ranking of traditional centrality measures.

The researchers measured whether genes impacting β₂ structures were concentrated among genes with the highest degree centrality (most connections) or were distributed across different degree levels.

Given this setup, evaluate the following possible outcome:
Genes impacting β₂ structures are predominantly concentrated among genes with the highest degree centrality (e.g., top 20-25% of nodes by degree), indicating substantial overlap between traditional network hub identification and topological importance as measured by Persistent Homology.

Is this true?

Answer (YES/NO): NO